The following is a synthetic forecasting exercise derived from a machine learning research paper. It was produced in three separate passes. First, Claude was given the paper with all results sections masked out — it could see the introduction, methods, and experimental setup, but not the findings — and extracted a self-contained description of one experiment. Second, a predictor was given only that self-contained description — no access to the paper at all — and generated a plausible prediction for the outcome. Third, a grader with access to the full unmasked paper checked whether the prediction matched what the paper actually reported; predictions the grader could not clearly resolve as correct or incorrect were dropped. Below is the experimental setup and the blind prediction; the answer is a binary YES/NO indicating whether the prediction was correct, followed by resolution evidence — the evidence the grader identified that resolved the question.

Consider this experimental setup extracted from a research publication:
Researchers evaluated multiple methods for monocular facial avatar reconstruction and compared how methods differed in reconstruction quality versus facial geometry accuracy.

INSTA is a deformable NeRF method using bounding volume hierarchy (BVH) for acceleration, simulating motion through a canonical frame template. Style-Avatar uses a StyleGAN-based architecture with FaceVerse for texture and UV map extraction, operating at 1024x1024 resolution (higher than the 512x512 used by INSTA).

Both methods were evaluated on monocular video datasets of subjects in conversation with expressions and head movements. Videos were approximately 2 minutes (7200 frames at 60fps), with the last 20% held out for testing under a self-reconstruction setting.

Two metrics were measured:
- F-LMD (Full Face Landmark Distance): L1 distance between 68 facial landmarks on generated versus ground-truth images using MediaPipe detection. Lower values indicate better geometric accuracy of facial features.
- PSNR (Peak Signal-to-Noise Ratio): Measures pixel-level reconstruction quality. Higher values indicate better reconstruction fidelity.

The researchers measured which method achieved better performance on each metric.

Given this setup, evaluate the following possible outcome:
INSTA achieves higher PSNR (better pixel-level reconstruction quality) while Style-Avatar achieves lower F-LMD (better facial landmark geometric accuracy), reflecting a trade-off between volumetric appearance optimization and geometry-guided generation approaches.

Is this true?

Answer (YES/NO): NO